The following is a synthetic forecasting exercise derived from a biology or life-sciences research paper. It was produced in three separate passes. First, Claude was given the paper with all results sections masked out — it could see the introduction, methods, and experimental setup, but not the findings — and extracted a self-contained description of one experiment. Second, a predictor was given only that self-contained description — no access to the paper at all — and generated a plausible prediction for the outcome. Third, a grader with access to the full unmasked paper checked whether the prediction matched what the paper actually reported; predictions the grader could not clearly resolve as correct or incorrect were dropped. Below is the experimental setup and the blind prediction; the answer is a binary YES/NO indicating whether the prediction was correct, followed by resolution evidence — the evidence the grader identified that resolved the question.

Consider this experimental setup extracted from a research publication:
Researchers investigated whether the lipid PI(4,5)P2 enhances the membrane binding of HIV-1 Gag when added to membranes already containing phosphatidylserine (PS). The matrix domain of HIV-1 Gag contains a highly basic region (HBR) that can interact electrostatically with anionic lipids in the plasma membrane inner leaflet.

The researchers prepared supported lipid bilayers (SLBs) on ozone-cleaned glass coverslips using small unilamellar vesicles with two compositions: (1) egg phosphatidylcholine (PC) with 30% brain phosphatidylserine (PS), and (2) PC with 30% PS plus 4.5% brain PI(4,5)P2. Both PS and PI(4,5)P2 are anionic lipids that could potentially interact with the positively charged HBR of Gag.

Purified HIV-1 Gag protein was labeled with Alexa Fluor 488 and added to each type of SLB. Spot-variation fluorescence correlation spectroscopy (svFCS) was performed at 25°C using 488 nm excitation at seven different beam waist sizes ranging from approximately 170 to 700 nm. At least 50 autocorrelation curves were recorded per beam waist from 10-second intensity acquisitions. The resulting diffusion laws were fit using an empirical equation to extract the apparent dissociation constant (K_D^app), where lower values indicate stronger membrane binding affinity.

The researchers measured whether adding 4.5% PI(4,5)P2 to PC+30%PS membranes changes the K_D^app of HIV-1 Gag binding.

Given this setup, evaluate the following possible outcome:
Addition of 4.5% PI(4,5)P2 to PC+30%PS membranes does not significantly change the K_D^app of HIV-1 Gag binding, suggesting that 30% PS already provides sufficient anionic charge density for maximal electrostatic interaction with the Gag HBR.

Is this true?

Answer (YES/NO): YES